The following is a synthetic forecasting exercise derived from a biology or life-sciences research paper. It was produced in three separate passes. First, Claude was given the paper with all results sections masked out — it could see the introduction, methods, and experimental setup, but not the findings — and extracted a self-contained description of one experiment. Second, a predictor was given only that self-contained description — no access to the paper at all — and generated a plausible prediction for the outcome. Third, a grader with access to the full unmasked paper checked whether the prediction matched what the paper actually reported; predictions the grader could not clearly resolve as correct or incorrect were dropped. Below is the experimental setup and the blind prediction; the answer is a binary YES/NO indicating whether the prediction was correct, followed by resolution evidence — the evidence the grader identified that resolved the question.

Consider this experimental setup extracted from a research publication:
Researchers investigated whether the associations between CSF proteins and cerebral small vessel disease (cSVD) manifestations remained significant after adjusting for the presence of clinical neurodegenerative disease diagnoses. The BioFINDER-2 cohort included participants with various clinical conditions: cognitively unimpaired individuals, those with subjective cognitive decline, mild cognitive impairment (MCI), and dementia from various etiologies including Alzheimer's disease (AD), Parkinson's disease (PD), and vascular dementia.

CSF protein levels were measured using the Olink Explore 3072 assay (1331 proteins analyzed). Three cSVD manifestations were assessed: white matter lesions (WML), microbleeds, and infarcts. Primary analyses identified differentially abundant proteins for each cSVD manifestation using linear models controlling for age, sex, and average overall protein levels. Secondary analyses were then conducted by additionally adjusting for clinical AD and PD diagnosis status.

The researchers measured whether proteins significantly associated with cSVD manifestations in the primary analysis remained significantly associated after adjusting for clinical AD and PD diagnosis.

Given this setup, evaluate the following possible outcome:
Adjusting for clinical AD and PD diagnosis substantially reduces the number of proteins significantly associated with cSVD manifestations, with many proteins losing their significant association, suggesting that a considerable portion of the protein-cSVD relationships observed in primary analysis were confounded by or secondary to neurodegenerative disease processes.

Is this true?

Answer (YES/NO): NO